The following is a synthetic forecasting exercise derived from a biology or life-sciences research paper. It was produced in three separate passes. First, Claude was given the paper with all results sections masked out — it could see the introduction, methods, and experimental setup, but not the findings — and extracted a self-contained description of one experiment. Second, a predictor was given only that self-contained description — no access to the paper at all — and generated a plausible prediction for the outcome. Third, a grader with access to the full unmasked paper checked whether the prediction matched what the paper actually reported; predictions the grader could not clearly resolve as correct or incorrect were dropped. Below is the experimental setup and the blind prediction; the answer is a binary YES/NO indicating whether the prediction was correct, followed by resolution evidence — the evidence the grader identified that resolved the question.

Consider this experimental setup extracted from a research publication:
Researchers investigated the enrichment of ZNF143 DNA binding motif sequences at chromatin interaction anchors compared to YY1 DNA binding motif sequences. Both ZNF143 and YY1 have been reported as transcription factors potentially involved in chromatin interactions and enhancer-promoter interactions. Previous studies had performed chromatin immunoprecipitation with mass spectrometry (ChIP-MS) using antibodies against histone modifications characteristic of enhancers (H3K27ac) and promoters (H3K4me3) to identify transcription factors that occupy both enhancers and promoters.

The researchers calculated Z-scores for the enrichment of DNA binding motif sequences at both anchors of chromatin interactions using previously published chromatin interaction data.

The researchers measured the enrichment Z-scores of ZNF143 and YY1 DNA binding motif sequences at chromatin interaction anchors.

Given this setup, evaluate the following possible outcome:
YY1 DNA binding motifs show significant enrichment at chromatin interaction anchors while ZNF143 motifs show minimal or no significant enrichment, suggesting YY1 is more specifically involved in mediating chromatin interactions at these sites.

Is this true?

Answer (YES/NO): NO